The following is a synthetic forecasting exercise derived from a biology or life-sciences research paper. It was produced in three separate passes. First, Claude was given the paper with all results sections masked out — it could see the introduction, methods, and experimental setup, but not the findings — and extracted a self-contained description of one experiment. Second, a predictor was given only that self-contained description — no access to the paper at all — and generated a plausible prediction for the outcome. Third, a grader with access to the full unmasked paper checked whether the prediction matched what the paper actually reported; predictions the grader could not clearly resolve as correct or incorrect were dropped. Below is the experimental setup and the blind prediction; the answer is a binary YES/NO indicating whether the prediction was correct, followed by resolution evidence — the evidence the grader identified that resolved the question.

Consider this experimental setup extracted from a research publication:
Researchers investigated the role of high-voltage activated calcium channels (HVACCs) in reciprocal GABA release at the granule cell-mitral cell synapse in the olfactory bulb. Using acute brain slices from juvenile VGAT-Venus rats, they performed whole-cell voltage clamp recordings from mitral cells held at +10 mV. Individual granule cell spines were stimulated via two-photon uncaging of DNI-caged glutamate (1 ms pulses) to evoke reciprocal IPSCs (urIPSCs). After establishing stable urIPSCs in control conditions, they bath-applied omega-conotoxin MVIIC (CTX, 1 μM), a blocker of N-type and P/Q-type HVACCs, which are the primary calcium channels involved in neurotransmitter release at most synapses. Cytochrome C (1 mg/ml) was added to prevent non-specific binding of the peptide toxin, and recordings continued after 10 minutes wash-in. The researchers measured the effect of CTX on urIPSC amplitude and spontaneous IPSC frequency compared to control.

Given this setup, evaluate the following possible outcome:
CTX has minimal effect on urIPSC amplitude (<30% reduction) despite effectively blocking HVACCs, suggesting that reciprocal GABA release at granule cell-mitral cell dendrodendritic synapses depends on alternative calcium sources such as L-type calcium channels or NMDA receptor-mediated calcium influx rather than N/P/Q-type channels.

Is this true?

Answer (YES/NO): NO